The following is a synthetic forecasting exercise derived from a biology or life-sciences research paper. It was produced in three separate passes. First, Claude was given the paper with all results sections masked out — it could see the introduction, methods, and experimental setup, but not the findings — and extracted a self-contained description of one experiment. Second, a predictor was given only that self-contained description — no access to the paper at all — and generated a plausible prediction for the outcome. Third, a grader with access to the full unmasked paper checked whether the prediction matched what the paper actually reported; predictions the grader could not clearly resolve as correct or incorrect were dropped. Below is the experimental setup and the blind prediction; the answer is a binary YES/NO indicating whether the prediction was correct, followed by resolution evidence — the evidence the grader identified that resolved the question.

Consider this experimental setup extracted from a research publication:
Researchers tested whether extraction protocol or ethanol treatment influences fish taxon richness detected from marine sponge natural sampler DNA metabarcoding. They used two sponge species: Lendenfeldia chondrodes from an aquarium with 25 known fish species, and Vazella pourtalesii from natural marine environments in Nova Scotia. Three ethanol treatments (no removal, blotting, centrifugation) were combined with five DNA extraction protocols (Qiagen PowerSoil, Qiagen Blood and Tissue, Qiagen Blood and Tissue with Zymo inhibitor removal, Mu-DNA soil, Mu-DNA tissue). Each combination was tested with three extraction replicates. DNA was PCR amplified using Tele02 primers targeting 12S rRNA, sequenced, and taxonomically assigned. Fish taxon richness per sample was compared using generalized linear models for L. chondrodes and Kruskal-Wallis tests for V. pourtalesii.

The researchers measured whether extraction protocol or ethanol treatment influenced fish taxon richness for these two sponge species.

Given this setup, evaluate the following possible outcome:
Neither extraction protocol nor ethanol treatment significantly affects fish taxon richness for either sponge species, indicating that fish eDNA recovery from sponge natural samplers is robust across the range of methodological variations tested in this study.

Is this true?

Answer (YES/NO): YES